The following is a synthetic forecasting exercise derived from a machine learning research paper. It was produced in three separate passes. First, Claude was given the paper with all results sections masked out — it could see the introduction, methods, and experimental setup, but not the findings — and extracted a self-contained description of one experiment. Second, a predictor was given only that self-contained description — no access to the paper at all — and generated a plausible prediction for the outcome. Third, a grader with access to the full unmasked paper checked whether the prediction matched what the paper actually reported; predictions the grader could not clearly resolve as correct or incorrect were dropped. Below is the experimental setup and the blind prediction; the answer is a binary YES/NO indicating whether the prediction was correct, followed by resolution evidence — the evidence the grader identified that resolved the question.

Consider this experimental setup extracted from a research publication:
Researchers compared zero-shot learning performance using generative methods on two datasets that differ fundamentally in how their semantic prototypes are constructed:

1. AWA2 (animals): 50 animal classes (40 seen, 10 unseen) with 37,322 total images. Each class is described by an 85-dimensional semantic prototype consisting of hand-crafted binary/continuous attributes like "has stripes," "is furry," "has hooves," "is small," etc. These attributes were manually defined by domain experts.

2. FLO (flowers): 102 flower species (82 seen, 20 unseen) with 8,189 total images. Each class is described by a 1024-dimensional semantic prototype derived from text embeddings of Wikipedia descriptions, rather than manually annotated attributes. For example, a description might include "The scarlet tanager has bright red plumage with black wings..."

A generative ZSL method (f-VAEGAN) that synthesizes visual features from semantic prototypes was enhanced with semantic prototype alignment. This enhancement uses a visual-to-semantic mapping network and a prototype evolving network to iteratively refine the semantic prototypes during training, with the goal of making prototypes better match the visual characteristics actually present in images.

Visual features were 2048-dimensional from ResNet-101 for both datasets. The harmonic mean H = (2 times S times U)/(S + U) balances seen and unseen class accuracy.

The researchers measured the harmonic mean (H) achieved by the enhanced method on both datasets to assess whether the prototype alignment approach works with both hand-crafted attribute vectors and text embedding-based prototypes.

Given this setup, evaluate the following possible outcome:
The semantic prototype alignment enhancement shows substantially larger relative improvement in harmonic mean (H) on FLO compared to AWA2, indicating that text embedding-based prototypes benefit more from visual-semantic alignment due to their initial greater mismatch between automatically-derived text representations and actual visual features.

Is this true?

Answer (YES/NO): NO